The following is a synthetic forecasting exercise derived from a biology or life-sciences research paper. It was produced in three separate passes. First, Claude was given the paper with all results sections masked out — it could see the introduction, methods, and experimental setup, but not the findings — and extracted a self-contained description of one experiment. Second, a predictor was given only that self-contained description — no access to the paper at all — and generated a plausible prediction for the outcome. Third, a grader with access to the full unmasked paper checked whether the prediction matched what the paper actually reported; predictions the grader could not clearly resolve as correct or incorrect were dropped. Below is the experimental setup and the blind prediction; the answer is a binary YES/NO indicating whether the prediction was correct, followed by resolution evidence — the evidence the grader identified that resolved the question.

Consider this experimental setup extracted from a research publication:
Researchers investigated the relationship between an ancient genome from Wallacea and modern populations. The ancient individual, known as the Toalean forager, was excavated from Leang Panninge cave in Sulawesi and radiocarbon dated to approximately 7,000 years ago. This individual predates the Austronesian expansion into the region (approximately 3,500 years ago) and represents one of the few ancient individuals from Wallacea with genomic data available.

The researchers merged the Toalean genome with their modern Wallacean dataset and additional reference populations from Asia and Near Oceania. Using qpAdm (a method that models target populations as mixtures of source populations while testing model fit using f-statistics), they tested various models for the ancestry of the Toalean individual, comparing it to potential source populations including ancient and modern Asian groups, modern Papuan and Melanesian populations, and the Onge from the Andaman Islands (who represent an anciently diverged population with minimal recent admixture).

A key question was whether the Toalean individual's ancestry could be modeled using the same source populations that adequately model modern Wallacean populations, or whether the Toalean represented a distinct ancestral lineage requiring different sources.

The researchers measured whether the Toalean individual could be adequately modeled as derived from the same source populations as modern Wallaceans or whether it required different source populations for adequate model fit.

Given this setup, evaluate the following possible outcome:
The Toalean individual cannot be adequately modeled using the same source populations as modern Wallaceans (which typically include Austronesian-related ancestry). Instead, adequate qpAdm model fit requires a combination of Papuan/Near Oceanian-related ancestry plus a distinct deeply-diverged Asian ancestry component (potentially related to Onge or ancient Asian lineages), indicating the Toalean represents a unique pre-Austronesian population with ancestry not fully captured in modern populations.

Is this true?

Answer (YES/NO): NO